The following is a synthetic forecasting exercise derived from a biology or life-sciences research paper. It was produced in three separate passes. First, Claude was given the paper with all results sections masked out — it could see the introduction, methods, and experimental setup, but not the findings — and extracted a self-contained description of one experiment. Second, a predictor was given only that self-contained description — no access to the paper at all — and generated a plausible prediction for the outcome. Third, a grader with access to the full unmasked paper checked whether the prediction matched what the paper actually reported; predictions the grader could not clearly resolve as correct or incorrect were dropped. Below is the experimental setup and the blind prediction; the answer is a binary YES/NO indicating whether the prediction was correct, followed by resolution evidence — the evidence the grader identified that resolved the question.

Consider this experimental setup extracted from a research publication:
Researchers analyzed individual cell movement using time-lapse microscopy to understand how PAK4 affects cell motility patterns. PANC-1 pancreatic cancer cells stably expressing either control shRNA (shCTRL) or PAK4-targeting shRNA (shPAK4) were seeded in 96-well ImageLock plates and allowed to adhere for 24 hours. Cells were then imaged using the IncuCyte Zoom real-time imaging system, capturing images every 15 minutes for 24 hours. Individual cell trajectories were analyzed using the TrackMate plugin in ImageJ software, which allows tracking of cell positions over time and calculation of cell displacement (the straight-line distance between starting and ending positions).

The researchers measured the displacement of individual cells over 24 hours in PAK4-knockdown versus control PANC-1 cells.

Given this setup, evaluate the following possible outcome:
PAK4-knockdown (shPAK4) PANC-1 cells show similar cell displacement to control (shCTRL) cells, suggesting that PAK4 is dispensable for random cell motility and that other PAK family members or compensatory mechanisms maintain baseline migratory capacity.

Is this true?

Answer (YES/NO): NO